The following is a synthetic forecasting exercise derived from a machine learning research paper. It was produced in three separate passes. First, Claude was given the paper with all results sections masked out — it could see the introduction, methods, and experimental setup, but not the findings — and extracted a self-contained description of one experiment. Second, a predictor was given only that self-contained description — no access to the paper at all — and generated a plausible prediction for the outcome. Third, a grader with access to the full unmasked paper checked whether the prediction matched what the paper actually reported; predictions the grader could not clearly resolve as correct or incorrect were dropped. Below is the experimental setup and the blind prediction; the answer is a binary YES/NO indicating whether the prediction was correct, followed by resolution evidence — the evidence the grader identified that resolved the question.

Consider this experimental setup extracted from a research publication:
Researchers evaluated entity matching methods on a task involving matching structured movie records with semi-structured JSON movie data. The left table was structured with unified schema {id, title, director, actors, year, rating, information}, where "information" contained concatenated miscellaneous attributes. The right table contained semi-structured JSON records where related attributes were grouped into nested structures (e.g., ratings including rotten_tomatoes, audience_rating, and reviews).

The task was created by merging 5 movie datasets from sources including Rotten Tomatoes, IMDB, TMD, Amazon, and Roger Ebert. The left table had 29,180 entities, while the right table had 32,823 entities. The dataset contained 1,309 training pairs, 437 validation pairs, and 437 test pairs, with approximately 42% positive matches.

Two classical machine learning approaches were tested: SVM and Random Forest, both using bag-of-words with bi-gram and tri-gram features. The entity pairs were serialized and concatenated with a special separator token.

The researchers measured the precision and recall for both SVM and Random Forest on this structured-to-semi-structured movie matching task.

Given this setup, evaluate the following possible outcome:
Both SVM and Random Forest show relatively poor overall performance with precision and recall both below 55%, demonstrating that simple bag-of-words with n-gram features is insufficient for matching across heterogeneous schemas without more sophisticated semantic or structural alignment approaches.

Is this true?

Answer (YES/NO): NO